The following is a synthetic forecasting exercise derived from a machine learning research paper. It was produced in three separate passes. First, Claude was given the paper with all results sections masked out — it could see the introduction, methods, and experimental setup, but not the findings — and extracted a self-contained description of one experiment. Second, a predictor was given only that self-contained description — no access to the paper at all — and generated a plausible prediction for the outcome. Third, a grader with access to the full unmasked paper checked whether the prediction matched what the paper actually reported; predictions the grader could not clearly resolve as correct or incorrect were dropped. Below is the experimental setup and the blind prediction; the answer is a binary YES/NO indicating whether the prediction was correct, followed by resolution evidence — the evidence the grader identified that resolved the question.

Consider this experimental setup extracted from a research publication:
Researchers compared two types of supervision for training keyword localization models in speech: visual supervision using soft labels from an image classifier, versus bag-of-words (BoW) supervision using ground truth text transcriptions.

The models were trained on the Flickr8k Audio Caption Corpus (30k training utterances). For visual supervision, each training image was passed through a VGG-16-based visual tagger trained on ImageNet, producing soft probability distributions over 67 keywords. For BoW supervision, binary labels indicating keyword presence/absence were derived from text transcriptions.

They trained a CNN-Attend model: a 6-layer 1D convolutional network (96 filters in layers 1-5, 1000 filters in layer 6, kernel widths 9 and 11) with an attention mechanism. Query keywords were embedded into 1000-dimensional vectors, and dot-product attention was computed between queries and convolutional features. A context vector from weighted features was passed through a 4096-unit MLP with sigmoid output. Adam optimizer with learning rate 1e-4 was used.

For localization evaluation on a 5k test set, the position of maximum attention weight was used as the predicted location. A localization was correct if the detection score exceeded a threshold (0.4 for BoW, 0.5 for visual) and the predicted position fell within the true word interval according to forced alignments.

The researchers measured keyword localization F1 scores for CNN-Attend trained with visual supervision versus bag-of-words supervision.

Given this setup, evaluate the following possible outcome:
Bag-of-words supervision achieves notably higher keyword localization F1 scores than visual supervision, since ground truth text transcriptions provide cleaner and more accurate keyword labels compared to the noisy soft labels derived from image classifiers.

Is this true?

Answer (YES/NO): YES